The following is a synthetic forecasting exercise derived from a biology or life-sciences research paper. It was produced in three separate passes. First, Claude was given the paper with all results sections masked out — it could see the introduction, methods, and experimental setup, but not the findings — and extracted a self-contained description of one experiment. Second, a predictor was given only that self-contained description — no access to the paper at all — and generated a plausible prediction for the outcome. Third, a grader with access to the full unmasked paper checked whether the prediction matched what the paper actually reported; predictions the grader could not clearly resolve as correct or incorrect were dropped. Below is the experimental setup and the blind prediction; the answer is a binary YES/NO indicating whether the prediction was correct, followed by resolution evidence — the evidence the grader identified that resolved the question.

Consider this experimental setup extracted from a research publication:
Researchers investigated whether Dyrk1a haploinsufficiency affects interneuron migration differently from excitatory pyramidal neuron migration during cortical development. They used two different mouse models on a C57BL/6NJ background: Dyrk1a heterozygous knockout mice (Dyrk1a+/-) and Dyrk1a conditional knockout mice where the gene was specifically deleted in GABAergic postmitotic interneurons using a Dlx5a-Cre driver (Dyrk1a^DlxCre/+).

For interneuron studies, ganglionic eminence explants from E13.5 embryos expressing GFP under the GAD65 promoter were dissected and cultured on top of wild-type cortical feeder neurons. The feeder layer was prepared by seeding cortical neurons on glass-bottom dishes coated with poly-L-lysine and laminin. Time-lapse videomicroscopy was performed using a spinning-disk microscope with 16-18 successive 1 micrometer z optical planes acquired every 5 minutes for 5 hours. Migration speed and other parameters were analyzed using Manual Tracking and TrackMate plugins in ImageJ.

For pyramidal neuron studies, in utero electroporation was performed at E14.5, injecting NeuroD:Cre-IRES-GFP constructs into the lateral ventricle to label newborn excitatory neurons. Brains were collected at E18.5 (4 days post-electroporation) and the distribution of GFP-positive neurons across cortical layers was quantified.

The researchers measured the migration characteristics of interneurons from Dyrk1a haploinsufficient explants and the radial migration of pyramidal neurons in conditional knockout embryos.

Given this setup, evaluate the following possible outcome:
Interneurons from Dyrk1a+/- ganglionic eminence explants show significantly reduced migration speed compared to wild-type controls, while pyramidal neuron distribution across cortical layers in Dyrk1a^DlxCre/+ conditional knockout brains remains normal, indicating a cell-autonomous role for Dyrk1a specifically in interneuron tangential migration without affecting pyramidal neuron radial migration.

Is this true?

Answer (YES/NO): NO